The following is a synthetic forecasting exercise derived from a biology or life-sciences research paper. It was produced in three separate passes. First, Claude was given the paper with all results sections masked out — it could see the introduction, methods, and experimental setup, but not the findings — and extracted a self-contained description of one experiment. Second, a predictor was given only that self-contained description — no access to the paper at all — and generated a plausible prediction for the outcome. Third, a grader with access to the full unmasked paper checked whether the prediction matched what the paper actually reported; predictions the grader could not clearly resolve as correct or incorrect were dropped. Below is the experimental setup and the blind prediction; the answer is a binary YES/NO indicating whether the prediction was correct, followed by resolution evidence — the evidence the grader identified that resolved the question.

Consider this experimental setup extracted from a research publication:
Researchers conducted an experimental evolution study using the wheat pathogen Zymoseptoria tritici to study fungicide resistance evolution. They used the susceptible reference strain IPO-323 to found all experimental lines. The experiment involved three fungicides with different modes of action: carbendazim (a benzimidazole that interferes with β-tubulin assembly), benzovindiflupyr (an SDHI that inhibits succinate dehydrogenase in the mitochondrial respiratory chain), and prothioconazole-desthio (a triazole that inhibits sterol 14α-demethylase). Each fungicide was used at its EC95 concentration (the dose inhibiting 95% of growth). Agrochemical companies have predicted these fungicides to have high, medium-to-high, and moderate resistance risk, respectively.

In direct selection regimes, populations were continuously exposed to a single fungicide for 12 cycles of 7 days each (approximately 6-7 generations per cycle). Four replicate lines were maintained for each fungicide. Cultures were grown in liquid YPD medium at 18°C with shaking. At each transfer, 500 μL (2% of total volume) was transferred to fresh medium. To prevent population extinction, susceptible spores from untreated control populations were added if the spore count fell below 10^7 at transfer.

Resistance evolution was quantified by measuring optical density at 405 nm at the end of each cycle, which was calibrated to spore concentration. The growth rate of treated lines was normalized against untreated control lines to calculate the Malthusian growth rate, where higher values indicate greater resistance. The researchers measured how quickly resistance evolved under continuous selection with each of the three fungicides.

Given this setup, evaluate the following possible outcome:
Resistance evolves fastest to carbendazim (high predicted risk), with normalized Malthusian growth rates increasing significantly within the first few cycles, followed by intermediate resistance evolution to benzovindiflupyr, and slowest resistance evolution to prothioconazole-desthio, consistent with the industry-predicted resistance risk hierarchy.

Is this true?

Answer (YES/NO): NO